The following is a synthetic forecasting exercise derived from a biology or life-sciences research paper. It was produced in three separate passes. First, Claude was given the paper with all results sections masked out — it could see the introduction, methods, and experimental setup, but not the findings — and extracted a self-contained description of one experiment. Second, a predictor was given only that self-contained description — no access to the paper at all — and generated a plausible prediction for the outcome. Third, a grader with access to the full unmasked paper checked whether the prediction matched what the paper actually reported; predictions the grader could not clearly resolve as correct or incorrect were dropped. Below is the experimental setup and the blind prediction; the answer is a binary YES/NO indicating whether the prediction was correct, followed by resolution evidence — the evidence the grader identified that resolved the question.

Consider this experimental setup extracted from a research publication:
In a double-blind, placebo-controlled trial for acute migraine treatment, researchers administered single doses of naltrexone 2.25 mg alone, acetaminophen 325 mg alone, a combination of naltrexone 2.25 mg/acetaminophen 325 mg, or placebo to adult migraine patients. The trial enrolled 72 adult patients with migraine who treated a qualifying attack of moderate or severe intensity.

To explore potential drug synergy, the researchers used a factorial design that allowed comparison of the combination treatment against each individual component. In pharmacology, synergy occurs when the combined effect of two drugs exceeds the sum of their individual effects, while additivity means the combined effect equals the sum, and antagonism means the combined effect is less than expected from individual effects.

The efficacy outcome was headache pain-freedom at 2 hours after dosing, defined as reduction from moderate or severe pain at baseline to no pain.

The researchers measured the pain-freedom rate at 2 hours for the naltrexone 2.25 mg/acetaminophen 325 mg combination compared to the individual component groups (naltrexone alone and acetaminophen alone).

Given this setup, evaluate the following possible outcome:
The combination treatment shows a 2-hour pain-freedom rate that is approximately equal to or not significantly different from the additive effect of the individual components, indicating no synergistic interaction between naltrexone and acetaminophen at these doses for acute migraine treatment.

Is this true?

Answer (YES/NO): NO